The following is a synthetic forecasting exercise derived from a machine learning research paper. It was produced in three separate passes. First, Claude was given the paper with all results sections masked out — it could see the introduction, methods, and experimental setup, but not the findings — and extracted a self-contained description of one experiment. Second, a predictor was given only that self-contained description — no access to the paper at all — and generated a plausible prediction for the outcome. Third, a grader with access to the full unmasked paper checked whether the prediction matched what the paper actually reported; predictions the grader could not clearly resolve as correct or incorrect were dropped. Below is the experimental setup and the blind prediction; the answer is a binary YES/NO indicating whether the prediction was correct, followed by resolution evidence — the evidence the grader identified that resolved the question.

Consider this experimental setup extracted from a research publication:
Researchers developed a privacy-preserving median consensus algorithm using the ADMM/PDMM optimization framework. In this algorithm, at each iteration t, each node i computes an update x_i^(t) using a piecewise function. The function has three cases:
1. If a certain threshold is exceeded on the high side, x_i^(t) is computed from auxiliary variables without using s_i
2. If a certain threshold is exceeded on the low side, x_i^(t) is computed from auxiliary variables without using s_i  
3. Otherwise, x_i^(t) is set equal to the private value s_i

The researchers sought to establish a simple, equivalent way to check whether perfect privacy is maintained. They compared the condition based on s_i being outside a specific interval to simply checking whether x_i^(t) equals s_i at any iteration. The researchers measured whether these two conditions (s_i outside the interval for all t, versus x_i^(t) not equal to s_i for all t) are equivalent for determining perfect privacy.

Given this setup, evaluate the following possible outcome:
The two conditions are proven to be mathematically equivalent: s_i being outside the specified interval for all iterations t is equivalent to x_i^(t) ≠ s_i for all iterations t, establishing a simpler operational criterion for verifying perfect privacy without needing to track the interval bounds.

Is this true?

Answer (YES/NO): YES